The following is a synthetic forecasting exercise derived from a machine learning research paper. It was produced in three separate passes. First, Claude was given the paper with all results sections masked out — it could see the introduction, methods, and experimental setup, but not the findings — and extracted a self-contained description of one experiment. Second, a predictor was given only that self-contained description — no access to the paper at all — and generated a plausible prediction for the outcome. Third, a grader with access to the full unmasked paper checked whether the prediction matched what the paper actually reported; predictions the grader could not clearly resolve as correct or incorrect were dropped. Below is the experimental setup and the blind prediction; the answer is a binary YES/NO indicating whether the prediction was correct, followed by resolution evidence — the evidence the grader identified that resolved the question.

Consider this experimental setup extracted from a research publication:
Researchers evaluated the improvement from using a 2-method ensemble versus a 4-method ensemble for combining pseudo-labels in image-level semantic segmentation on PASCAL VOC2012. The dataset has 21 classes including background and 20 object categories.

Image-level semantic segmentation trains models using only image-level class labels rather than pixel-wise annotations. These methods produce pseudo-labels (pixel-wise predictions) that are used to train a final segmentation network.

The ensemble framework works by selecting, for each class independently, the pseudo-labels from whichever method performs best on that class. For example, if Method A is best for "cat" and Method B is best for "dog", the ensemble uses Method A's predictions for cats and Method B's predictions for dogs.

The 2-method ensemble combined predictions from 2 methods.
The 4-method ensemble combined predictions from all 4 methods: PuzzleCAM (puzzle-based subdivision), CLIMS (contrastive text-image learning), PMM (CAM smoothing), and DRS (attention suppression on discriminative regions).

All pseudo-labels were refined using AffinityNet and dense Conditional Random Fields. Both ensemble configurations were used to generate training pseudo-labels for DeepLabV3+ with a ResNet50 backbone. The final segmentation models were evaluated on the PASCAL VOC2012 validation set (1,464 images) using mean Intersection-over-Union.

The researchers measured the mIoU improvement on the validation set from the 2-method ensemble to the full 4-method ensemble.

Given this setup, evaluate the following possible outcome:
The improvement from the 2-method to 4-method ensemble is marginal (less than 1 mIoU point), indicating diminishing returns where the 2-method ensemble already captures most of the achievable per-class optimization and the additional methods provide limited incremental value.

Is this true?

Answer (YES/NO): YES